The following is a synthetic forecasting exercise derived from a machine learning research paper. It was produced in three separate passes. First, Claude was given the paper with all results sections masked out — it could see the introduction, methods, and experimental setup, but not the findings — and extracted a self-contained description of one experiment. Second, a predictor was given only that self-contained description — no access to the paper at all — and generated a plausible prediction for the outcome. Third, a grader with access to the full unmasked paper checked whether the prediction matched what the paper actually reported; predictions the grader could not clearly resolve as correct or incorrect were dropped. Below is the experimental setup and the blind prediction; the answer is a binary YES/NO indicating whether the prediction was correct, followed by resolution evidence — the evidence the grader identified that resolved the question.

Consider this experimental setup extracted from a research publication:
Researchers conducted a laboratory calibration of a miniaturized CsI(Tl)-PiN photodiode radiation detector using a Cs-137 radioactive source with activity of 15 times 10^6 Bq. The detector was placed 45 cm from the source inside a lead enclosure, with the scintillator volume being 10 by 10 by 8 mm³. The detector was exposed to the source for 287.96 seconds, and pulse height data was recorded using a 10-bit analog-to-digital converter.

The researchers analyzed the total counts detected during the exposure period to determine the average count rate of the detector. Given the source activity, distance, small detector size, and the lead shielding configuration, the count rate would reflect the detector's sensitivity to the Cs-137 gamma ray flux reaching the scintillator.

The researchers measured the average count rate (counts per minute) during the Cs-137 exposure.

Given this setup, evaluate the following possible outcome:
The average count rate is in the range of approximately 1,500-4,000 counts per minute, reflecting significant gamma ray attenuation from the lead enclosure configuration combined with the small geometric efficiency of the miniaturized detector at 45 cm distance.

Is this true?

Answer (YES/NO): NO